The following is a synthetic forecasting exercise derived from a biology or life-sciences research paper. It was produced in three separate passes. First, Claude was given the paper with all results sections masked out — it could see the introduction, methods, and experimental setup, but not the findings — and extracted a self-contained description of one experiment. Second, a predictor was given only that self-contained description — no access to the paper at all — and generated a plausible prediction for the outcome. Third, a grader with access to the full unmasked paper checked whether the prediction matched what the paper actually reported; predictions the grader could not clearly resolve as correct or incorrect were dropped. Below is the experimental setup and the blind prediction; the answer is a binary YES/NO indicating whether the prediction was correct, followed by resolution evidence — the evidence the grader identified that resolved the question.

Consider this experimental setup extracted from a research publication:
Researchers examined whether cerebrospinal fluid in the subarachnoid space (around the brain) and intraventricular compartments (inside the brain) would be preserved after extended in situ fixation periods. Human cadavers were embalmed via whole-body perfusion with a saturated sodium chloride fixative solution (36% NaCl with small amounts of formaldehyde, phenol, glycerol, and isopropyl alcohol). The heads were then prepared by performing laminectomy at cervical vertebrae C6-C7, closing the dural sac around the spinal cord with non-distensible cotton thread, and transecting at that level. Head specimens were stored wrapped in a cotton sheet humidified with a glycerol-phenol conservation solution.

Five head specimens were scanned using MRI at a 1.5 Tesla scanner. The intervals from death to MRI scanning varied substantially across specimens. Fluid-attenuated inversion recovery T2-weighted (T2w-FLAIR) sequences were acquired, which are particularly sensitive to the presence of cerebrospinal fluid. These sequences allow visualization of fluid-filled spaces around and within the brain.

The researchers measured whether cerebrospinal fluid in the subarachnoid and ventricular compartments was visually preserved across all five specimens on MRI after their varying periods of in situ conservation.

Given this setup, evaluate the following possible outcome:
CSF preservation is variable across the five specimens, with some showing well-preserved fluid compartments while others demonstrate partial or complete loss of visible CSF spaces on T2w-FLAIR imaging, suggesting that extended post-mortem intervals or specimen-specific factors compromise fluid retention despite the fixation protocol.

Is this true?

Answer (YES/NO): YES